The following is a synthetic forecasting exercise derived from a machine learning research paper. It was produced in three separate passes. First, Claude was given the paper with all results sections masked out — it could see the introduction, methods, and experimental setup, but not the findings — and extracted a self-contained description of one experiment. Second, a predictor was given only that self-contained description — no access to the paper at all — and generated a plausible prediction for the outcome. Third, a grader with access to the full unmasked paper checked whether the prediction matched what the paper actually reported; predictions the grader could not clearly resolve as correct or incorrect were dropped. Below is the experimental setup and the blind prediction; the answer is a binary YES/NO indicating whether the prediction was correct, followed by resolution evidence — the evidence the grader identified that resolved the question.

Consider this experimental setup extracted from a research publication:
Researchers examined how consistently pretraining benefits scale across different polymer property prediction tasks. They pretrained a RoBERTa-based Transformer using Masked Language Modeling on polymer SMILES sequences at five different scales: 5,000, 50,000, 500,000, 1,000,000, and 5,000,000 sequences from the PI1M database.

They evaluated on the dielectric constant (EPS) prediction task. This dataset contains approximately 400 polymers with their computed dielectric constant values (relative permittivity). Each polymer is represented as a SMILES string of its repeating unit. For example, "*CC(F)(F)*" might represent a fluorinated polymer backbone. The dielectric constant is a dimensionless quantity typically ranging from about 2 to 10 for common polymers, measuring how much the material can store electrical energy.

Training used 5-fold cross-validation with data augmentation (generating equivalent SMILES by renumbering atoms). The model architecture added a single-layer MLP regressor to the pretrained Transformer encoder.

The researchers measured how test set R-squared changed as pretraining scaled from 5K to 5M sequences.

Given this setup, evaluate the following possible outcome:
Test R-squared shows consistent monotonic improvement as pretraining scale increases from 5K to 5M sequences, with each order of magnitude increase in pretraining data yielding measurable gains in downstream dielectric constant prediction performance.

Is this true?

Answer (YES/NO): NO